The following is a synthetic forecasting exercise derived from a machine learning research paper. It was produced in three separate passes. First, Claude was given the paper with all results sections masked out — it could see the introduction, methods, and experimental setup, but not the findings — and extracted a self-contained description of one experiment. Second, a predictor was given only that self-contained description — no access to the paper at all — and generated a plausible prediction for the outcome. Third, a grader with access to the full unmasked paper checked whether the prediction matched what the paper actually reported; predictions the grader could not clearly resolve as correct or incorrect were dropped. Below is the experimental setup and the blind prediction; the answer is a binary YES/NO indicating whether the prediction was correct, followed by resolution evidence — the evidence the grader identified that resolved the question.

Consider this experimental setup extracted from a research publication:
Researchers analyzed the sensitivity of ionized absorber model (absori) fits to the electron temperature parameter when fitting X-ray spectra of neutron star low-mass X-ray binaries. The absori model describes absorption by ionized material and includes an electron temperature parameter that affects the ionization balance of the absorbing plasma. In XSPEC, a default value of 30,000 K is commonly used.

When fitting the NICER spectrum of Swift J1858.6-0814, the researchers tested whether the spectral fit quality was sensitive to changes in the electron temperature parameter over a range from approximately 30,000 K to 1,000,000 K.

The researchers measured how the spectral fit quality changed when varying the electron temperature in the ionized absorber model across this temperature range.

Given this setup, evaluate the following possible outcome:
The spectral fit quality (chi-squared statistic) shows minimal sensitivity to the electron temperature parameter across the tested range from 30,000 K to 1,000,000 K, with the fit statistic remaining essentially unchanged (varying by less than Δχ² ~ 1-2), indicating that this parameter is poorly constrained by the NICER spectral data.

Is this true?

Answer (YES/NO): YES